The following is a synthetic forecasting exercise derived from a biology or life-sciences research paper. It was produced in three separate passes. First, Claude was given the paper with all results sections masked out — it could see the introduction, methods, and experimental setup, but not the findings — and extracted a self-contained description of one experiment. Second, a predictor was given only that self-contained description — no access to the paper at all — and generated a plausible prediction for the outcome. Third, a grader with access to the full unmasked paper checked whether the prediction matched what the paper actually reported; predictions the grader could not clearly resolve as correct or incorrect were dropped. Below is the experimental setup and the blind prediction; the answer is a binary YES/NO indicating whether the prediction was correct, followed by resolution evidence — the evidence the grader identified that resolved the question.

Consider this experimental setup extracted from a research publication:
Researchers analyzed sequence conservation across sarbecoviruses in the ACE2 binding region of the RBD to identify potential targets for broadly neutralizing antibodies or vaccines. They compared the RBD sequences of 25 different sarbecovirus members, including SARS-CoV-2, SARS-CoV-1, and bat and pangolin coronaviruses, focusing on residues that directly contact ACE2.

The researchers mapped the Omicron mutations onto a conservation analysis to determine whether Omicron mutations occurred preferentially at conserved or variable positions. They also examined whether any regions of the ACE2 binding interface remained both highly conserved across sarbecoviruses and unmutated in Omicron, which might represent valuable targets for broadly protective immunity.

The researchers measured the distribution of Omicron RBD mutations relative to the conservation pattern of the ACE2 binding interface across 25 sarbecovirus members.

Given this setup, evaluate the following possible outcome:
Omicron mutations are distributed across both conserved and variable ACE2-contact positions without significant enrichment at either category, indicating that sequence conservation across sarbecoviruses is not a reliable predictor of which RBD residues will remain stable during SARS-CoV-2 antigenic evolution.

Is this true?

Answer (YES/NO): NO